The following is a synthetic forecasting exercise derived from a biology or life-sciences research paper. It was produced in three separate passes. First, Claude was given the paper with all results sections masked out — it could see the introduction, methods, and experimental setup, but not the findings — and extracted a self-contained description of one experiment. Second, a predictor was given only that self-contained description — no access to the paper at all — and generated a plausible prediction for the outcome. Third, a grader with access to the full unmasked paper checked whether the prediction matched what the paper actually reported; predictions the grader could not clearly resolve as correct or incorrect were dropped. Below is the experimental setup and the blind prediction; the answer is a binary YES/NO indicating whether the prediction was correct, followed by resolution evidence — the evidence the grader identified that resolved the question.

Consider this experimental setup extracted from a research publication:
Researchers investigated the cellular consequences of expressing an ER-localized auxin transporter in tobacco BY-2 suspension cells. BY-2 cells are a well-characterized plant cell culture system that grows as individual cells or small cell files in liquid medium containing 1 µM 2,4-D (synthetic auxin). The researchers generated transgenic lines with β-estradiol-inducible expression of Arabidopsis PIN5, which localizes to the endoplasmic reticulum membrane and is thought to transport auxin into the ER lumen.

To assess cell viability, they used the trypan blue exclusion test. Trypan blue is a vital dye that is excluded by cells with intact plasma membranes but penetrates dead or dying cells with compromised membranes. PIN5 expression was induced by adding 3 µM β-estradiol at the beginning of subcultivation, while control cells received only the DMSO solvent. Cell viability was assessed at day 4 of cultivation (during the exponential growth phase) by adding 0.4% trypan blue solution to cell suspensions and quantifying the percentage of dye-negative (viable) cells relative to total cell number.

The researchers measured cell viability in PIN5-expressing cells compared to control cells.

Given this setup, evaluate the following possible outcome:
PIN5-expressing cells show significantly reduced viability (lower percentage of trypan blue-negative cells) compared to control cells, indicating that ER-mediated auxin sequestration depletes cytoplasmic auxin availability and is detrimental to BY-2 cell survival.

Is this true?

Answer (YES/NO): YES